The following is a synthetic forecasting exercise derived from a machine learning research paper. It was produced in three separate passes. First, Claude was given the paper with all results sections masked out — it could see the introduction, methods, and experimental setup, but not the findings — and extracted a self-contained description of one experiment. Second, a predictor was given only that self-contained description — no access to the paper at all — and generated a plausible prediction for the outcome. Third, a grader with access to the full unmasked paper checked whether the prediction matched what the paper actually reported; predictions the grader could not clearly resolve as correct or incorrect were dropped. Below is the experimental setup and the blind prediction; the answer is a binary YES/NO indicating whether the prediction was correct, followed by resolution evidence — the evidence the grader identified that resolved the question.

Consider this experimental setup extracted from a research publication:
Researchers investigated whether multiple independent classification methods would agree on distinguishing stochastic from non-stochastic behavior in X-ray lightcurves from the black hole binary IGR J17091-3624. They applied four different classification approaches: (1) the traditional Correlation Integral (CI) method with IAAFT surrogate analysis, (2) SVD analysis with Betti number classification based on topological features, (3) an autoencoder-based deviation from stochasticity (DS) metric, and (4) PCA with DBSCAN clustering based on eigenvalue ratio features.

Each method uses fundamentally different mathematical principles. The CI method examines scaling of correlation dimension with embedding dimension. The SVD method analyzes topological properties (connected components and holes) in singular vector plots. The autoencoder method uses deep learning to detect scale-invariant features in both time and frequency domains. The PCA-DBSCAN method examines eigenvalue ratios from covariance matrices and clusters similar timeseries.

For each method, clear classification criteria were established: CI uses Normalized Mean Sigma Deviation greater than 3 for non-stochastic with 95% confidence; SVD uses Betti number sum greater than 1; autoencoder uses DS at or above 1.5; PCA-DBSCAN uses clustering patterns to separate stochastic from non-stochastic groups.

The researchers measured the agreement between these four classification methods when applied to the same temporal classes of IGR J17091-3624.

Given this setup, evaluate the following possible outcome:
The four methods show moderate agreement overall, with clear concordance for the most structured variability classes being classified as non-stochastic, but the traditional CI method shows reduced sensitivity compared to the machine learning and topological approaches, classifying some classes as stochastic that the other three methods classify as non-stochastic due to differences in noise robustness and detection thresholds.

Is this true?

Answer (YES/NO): NO